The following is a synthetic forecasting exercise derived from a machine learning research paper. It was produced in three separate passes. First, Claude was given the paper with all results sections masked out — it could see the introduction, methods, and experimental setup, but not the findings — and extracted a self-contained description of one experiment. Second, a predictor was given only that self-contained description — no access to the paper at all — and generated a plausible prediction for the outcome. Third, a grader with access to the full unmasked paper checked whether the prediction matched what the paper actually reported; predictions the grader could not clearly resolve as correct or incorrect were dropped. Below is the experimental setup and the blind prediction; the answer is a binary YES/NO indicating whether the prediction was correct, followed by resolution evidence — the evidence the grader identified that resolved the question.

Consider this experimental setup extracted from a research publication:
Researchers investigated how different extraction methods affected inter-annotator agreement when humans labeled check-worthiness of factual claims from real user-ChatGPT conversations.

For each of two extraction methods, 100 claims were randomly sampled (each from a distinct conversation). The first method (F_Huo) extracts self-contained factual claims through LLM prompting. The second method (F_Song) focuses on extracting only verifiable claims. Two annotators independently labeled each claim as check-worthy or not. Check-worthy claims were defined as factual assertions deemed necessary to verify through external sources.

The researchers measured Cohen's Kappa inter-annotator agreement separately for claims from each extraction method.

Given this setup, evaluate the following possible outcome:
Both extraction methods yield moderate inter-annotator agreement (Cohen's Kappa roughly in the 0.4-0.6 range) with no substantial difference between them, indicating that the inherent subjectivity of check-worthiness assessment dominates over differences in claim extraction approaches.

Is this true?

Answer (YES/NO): NO